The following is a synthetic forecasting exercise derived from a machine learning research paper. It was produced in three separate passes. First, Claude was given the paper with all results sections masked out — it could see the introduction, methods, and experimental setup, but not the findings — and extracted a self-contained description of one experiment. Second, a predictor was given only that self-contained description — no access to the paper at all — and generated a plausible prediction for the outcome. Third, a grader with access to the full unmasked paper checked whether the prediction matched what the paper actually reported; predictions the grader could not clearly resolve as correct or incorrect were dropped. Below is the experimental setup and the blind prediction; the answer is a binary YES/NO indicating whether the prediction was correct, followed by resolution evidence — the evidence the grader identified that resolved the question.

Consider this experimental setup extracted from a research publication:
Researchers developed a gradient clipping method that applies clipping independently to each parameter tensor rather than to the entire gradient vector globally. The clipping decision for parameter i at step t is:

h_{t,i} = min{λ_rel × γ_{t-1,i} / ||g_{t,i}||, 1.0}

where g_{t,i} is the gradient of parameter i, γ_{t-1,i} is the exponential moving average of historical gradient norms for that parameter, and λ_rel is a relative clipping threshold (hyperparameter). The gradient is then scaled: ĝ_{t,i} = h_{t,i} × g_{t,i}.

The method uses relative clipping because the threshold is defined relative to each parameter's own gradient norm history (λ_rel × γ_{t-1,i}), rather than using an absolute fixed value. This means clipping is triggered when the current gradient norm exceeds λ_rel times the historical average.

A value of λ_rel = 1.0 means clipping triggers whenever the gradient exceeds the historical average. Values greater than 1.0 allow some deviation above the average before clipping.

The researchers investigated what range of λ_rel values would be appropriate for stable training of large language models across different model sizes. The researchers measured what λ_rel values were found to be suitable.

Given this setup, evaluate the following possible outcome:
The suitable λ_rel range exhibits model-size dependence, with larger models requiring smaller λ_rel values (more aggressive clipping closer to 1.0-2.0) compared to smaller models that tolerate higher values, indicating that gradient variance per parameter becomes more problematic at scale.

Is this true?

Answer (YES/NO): NO